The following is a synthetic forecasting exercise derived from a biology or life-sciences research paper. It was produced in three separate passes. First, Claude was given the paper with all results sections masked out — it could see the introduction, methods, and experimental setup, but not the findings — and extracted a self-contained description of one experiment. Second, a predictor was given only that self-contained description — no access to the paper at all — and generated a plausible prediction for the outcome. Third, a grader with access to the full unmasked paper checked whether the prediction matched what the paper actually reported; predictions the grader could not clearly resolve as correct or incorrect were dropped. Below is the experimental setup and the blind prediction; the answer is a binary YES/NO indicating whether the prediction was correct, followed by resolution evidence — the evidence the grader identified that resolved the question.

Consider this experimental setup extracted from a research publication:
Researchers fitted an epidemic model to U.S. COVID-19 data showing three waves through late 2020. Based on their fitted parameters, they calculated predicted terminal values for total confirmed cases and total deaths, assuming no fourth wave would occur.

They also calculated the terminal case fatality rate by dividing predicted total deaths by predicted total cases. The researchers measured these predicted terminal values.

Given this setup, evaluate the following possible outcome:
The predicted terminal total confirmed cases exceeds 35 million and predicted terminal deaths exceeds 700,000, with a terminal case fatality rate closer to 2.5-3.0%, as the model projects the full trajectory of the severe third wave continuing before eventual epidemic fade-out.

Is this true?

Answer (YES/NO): NO